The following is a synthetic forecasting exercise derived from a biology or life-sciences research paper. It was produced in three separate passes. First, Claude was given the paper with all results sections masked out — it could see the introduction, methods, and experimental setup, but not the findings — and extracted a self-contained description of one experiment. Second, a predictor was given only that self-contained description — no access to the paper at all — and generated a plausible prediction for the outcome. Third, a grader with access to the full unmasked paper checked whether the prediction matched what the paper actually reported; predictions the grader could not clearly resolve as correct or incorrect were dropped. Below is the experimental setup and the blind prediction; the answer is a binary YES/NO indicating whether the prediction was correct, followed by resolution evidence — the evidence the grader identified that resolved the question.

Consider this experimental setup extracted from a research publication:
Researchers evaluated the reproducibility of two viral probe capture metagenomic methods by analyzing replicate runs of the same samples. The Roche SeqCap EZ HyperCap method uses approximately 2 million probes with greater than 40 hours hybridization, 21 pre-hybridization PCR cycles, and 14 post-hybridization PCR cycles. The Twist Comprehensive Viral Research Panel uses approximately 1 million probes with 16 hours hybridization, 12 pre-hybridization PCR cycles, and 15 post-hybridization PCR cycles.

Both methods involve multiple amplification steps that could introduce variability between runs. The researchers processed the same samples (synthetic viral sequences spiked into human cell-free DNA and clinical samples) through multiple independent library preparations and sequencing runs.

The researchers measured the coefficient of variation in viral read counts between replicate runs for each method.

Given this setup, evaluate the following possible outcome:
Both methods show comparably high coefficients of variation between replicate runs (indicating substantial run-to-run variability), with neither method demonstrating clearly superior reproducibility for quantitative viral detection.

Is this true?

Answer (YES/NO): NO